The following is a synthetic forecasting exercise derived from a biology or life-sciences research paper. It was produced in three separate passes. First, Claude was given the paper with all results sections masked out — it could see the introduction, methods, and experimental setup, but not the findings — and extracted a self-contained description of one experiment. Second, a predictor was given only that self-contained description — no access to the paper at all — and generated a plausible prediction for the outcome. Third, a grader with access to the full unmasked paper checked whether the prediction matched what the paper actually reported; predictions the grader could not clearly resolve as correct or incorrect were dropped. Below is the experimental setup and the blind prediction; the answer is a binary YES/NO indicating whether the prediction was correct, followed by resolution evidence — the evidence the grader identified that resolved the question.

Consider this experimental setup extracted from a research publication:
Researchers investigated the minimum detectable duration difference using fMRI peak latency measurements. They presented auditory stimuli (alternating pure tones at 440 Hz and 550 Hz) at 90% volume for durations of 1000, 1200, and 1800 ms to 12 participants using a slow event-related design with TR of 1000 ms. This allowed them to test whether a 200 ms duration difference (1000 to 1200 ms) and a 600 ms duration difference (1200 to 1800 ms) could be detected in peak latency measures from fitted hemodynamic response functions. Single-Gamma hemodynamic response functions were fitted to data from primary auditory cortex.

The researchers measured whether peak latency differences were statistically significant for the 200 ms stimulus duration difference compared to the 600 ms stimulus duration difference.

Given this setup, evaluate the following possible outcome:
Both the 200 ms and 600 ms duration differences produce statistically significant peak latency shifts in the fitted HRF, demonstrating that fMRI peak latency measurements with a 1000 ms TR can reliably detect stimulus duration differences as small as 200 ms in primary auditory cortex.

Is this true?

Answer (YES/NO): NO